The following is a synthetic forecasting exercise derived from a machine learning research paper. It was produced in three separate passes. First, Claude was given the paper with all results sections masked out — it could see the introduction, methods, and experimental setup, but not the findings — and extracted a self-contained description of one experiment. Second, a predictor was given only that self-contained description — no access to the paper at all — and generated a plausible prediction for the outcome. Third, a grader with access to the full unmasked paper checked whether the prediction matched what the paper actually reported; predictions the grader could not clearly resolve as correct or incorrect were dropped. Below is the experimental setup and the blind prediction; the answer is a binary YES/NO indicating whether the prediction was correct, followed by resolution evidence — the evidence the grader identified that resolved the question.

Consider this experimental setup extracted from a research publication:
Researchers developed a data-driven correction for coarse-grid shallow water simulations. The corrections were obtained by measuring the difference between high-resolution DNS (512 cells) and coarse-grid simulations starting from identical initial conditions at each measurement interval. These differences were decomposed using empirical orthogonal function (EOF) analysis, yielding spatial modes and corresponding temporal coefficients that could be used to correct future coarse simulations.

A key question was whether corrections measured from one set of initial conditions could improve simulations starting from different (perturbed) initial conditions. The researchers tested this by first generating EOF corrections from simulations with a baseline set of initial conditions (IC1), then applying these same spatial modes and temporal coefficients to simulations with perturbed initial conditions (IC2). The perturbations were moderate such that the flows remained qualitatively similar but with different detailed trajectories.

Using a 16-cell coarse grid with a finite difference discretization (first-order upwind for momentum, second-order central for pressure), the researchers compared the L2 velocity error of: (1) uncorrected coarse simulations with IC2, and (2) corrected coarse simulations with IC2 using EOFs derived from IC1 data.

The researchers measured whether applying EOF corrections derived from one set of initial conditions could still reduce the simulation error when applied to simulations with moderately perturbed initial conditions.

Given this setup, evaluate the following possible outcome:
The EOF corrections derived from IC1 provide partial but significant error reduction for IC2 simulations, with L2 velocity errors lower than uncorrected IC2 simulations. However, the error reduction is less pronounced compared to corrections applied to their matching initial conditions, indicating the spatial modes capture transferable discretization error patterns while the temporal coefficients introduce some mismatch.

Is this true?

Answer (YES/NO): YES